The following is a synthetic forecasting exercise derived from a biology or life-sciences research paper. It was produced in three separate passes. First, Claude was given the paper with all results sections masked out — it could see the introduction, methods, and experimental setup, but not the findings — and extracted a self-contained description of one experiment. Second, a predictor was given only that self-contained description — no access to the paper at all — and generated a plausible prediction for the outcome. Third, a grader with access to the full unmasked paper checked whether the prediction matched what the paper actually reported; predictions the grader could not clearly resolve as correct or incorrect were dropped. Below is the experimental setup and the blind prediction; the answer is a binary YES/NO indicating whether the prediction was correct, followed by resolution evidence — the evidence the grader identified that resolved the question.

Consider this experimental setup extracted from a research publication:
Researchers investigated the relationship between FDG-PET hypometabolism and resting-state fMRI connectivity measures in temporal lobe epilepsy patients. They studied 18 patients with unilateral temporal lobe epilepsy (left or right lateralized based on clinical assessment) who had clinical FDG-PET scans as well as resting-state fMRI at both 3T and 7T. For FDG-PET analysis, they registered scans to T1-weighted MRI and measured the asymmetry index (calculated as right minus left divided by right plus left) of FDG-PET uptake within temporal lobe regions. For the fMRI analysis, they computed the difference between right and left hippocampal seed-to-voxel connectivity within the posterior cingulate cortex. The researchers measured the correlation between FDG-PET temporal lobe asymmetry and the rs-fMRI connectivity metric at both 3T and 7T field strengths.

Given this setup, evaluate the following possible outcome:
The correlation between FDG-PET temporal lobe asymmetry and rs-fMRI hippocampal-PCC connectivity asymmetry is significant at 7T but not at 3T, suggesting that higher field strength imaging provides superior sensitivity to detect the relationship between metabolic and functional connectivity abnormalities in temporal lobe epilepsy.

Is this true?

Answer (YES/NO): YES